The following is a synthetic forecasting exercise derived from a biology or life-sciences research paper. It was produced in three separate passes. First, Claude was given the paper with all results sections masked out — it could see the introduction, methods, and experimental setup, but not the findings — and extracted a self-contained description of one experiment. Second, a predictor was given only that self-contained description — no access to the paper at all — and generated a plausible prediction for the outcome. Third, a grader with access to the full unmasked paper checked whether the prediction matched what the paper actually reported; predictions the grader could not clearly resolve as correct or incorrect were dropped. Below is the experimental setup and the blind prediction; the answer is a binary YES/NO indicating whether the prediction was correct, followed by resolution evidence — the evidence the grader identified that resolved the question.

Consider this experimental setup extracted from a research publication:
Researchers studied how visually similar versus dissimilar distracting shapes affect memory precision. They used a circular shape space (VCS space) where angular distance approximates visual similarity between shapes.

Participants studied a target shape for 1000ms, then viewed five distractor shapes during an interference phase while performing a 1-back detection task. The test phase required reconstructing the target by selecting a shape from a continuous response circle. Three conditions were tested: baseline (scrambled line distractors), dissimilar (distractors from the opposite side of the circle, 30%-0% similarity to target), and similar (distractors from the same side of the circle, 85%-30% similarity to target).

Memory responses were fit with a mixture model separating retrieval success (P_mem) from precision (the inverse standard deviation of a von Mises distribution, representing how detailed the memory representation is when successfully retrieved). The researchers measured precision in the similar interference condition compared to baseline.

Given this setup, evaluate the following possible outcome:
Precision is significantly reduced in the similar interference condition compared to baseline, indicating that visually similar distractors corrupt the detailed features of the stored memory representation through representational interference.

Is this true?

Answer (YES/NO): YES